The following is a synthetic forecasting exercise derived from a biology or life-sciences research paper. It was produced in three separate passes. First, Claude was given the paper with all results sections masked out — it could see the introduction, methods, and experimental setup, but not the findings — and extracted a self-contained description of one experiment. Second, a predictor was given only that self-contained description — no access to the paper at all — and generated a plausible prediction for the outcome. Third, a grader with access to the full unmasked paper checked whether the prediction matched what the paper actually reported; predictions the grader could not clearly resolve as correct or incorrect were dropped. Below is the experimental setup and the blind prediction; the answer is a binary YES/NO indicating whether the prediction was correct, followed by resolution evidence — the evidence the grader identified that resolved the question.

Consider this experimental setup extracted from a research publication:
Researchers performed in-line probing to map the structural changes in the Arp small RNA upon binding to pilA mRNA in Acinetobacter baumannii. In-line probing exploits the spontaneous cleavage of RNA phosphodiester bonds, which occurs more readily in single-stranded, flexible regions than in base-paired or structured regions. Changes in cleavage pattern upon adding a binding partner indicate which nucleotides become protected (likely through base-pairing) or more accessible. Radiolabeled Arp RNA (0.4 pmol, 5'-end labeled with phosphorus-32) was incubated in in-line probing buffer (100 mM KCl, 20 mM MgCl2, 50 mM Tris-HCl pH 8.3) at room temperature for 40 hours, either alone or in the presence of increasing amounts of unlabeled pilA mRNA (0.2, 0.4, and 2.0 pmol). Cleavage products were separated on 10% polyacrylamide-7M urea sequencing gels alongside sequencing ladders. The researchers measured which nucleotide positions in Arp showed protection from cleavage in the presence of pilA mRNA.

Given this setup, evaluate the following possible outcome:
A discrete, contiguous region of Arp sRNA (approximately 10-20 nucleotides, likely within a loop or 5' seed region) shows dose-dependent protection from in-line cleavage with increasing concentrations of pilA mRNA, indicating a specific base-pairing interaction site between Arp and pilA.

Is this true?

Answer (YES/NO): NO